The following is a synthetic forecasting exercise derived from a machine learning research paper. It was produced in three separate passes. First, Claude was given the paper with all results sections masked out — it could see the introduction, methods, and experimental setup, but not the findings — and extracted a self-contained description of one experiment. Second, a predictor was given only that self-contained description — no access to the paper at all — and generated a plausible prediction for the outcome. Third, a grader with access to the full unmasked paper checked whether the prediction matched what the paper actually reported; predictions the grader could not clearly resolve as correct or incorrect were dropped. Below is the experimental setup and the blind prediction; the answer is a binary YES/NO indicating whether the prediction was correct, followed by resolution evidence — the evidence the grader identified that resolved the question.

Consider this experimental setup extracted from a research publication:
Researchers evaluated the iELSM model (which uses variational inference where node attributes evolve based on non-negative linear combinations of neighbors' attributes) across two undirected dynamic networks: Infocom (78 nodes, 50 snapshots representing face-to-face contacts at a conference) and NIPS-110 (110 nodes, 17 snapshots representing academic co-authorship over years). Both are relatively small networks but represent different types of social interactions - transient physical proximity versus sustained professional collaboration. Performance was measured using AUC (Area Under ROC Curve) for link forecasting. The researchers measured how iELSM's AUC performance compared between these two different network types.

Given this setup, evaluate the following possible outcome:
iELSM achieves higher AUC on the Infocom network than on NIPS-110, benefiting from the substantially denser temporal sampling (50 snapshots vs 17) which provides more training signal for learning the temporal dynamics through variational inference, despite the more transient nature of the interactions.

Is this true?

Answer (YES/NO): YES